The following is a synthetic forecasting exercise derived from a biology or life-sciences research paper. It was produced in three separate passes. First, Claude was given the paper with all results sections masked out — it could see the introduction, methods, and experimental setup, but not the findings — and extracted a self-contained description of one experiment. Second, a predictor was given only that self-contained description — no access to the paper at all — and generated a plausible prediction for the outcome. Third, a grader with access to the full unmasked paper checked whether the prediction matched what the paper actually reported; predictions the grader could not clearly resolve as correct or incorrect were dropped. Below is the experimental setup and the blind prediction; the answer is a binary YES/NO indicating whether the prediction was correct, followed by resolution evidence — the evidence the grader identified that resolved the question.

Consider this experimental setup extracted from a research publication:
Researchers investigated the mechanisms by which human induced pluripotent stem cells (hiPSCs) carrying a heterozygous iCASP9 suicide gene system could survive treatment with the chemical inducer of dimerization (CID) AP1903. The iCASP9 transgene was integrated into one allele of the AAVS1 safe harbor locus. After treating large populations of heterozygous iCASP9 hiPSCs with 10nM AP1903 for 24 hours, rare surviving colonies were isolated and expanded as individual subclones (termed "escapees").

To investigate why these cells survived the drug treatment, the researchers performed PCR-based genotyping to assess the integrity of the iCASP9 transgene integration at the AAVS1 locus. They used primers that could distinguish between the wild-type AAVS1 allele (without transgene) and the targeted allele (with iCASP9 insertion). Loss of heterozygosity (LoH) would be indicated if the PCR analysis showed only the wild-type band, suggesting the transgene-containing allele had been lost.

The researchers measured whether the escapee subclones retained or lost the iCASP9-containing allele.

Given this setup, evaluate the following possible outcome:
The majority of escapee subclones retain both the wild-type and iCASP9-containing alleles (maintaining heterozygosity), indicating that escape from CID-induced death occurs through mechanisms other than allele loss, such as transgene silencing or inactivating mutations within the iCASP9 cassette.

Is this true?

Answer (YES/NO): YES